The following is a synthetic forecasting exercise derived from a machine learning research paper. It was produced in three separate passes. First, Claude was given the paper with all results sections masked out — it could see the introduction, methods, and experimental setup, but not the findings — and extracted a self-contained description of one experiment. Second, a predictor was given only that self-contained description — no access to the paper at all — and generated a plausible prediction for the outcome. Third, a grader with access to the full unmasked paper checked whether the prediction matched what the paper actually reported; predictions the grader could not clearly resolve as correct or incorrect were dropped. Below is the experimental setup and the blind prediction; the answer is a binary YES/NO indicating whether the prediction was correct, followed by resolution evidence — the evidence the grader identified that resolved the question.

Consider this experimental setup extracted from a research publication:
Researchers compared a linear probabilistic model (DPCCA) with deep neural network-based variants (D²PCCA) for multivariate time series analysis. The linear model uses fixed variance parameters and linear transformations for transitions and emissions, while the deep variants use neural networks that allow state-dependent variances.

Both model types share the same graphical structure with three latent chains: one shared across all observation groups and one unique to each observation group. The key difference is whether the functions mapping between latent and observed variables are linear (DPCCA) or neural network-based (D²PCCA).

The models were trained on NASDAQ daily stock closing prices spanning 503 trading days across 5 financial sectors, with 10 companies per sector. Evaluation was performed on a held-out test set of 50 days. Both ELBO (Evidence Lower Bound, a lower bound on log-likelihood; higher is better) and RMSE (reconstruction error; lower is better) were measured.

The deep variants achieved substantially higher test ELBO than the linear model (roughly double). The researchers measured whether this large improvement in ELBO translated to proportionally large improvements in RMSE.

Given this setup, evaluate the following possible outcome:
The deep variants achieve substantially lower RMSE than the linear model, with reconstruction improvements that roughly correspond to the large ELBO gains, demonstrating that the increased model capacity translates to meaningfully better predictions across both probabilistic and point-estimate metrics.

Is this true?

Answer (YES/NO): NO